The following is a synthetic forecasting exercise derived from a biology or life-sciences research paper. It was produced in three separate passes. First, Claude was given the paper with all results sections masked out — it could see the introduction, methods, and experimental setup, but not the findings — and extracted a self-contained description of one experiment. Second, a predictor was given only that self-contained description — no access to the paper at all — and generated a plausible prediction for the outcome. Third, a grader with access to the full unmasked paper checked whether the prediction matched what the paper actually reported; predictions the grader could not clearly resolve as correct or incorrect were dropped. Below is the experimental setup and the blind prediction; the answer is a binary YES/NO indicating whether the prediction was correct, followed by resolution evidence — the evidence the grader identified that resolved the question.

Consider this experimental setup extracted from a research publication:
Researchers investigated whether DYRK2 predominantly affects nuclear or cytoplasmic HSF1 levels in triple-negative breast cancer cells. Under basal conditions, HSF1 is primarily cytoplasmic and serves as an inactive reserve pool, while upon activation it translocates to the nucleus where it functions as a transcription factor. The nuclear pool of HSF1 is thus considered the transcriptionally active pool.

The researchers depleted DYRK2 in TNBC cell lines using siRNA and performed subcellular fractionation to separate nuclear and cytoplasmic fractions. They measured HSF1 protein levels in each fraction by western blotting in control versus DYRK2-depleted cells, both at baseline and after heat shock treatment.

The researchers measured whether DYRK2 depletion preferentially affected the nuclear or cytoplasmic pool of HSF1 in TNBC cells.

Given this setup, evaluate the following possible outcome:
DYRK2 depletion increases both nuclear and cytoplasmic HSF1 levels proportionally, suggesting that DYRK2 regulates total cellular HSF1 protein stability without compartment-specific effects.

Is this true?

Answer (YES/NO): NO